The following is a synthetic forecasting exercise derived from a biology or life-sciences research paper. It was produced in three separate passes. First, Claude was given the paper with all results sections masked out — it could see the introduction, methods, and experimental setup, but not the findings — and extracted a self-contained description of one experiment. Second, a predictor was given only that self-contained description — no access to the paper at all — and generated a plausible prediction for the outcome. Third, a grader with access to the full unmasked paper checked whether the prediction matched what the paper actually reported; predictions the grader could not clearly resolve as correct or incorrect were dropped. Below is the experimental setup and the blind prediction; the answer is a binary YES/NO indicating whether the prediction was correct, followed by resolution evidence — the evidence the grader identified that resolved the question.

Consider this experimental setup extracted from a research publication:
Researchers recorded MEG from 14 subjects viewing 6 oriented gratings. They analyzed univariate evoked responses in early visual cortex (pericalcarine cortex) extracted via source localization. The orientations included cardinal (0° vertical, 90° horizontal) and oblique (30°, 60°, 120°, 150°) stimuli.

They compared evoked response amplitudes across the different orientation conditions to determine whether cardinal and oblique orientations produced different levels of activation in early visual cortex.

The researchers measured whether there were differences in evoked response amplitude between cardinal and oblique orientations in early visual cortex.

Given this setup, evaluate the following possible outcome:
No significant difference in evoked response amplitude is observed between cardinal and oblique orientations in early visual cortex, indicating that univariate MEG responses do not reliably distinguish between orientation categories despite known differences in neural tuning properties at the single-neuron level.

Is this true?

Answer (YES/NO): YES